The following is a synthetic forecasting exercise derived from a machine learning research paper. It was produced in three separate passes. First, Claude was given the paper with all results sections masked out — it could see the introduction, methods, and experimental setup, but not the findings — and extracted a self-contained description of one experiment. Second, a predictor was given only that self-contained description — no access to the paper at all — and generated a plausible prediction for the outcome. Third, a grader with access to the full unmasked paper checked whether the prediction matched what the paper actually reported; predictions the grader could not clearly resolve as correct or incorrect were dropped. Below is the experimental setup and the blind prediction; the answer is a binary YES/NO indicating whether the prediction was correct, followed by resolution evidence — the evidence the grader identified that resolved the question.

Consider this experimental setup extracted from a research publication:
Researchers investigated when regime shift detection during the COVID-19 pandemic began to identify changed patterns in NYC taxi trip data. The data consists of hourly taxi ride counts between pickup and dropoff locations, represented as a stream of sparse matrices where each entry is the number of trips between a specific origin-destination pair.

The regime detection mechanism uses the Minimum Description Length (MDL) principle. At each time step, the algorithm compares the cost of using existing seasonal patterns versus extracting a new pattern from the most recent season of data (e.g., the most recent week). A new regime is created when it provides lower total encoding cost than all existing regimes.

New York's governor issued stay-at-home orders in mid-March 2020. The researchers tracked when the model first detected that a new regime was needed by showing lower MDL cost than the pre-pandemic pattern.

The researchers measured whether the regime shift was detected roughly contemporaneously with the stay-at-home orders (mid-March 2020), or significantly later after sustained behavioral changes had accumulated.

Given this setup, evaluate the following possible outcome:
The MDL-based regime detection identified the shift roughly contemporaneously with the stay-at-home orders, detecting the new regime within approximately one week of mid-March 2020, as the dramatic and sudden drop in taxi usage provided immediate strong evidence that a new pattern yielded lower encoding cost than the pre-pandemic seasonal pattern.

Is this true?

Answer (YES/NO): YES